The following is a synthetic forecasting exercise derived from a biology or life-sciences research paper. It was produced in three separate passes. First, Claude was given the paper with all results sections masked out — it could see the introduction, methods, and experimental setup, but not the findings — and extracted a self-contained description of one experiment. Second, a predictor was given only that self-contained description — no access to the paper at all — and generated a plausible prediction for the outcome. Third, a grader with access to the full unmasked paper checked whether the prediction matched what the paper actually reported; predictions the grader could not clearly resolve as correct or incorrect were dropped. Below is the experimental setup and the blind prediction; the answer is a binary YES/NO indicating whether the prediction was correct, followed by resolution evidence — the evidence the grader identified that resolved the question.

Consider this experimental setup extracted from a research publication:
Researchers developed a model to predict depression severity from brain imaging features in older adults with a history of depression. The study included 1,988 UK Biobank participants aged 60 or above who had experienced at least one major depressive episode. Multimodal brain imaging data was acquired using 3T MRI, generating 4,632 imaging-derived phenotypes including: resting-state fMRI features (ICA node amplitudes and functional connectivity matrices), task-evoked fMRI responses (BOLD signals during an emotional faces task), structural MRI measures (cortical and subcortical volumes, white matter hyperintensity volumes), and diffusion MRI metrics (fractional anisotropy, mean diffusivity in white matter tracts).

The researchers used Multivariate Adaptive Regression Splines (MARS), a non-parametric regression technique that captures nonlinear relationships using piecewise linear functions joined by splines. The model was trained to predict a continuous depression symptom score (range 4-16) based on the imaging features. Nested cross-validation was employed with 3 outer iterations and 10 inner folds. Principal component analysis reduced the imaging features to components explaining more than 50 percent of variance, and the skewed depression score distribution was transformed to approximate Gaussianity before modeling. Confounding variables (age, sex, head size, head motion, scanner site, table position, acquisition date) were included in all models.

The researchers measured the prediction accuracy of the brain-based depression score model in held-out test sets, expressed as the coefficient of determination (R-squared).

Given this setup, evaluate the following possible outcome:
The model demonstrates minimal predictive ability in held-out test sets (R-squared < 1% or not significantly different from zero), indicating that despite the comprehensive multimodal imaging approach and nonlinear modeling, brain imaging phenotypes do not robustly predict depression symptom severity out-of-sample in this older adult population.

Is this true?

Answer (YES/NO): NO